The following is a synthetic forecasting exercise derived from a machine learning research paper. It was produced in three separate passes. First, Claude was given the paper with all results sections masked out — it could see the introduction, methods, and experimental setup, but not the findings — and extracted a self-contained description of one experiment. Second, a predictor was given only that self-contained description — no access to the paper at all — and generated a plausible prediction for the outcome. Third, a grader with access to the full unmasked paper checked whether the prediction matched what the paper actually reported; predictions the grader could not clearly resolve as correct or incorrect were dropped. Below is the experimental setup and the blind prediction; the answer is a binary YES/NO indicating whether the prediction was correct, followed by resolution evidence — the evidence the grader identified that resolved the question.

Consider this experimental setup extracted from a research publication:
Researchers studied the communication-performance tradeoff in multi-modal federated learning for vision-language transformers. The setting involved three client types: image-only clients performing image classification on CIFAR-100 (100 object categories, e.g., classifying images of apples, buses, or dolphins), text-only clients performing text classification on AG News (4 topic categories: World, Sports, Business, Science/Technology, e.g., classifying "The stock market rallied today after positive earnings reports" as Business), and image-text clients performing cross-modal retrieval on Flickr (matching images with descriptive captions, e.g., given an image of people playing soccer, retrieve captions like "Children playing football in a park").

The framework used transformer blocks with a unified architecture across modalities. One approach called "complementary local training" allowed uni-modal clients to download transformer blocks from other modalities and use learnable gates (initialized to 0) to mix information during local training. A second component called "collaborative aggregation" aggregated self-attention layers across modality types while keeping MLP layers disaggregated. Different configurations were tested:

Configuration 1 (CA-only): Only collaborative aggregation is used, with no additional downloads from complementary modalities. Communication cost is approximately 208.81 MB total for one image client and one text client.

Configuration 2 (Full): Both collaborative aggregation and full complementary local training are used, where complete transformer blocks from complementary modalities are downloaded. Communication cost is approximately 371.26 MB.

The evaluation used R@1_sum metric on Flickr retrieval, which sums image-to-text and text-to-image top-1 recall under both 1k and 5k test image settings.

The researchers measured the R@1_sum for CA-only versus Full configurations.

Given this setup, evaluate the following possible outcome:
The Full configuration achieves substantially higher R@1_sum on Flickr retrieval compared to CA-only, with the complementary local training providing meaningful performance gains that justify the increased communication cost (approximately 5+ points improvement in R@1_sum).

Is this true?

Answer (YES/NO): NO